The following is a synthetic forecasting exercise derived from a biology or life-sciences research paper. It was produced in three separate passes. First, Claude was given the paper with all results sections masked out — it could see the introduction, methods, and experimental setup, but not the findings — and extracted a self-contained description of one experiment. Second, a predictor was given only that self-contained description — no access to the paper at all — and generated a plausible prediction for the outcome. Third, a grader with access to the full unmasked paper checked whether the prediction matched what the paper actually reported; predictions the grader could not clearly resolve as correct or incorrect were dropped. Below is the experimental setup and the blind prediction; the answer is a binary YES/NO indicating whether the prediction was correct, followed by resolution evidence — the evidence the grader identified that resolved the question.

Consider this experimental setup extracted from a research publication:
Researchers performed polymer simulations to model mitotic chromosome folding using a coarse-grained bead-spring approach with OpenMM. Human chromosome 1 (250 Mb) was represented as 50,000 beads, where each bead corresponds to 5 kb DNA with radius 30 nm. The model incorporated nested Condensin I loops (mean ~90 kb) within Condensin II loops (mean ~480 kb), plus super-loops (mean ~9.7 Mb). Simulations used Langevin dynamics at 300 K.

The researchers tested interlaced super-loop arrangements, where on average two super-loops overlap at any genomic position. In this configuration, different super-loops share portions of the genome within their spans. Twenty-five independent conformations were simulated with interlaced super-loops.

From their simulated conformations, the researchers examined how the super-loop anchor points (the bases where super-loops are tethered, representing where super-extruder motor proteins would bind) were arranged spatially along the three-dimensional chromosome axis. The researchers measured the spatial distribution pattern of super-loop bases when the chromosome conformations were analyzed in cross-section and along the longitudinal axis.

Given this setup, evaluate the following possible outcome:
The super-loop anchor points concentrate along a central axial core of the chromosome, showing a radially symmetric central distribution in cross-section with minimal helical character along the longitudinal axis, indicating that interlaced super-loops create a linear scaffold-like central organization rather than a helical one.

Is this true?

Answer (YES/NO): NO